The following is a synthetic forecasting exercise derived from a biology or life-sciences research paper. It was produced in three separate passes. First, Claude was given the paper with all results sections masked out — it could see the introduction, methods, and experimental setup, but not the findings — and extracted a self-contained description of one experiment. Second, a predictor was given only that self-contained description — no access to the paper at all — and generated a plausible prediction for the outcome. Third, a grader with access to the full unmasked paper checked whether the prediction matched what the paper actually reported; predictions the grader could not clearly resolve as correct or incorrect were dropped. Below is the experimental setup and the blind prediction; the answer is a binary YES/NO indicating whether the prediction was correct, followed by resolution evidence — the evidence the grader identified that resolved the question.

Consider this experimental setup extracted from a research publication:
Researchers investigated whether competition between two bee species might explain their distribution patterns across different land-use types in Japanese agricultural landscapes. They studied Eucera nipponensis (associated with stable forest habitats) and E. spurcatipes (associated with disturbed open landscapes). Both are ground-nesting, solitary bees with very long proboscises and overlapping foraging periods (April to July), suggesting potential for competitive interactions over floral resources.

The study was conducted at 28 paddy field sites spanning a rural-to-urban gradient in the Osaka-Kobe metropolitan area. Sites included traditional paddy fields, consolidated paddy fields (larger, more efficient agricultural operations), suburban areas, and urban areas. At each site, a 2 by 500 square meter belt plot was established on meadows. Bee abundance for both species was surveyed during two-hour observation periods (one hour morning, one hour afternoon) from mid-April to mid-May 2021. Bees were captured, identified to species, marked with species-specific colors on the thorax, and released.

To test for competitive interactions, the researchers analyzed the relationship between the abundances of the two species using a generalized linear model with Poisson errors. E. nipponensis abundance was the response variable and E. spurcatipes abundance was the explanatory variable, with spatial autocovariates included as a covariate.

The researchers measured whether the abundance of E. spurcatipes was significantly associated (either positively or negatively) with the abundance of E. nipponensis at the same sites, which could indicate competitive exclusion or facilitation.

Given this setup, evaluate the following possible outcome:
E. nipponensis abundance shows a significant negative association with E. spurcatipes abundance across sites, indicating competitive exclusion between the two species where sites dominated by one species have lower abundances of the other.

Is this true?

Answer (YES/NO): YES